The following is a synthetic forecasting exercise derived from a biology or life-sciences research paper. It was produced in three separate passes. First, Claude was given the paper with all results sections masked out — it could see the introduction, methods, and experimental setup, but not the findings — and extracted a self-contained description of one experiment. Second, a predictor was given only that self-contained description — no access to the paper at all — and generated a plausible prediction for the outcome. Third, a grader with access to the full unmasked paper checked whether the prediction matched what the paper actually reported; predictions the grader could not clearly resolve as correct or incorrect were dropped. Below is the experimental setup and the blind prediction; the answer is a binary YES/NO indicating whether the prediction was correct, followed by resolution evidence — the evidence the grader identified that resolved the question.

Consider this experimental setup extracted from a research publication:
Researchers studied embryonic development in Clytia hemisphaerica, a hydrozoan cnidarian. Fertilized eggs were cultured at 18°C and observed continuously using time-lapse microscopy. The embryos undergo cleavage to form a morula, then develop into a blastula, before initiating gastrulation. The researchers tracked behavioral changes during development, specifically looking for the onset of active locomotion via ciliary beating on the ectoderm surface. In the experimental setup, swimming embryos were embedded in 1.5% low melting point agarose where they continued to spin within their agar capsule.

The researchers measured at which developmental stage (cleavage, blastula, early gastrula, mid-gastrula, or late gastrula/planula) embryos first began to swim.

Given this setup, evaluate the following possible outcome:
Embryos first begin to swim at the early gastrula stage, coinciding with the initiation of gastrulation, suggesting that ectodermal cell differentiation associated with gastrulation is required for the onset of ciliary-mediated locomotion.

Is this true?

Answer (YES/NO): NO